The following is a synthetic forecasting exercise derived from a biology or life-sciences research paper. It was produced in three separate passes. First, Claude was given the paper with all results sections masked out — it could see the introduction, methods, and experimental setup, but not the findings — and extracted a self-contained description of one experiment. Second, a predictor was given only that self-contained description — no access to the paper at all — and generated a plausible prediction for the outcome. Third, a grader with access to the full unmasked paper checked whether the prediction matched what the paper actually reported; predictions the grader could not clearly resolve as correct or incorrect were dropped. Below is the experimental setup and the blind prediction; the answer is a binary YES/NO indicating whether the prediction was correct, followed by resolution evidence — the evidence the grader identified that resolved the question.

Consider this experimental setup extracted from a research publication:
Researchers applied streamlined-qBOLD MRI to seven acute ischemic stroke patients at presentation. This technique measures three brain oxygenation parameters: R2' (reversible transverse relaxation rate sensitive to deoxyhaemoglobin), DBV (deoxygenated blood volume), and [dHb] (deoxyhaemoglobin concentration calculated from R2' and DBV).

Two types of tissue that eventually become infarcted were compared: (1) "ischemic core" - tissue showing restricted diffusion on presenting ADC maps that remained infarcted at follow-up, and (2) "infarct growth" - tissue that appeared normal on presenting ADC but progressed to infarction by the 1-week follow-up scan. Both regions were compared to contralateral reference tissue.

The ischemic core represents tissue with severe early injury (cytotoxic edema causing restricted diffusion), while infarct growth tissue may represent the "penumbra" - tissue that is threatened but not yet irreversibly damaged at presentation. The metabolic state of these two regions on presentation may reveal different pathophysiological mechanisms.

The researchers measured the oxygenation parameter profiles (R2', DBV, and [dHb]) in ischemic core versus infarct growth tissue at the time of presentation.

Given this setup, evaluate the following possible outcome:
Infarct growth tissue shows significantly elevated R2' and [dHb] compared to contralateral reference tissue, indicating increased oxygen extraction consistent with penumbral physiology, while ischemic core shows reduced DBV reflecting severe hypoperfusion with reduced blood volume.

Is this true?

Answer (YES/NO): NO